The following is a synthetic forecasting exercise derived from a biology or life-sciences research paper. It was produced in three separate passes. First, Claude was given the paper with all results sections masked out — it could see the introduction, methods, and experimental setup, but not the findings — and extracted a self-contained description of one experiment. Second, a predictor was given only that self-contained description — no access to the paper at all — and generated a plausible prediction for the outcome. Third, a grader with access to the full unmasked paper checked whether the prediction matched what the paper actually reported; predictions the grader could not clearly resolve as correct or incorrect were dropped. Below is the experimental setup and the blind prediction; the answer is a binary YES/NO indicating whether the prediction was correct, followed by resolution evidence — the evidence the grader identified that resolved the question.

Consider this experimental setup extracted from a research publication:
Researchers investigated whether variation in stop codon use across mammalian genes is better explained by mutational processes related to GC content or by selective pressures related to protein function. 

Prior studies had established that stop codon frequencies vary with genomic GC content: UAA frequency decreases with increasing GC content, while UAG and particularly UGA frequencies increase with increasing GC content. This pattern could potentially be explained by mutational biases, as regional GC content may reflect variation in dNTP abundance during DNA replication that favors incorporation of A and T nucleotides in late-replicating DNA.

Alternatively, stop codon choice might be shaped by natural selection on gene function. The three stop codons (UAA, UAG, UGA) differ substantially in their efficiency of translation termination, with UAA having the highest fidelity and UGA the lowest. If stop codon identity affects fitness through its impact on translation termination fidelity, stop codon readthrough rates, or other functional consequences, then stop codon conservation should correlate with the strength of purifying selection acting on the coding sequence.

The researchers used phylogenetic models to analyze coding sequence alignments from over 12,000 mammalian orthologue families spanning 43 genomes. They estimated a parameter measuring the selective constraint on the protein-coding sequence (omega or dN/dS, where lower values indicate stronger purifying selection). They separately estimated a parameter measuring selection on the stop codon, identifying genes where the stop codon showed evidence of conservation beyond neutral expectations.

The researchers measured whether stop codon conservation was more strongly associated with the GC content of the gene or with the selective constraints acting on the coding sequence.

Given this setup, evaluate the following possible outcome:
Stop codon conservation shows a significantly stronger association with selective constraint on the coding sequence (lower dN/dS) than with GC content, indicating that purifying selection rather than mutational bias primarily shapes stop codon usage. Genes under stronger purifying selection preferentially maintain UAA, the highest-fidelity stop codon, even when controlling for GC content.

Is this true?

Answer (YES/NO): NO